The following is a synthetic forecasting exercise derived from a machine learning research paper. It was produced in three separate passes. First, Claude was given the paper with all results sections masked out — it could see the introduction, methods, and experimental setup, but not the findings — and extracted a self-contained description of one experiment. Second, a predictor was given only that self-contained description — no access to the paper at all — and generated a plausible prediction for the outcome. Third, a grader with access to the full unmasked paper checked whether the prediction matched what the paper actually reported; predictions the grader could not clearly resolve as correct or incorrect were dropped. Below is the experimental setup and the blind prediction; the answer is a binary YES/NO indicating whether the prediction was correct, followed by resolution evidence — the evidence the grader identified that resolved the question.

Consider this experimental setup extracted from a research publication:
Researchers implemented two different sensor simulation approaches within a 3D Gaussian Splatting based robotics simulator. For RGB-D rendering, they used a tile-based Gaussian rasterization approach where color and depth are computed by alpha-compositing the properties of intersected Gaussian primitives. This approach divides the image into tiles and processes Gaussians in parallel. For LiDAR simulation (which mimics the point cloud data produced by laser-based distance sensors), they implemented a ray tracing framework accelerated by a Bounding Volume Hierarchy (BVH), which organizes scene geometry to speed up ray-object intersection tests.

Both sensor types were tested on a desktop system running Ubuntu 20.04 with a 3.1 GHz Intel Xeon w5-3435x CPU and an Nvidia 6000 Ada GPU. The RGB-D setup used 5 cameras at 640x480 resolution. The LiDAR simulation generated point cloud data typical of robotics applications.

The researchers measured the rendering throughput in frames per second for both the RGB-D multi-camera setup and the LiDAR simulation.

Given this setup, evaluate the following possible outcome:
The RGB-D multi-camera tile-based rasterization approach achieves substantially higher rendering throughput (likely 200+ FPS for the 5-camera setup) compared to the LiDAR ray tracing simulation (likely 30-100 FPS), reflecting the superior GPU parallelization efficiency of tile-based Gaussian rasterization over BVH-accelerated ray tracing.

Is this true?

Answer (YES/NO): NO